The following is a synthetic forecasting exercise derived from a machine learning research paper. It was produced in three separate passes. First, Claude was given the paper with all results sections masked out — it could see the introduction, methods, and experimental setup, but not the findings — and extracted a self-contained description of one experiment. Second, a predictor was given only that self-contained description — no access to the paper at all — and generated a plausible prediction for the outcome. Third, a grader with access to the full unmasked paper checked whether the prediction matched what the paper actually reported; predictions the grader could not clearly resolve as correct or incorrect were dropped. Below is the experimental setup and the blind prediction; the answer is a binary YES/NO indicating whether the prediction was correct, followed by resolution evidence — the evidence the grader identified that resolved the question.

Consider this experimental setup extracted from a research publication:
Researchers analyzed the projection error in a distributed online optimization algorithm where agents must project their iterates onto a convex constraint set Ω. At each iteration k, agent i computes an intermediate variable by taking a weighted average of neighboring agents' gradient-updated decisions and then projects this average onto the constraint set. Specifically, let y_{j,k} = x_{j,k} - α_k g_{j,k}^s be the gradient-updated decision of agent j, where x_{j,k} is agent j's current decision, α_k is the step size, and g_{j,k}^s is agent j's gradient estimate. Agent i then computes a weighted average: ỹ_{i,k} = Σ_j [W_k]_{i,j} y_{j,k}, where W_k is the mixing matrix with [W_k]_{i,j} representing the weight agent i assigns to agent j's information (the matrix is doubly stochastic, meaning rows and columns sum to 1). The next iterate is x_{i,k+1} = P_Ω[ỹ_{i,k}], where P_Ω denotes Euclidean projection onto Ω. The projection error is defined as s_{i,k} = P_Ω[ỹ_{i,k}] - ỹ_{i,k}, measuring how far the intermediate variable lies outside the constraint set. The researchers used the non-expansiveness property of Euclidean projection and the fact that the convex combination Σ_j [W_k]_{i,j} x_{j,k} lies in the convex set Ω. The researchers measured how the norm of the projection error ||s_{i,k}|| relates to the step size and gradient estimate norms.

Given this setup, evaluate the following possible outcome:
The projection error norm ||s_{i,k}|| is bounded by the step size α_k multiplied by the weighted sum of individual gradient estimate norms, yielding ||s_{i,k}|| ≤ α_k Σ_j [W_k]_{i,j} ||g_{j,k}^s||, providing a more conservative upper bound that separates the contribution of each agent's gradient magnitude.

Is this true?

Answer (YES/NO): NO